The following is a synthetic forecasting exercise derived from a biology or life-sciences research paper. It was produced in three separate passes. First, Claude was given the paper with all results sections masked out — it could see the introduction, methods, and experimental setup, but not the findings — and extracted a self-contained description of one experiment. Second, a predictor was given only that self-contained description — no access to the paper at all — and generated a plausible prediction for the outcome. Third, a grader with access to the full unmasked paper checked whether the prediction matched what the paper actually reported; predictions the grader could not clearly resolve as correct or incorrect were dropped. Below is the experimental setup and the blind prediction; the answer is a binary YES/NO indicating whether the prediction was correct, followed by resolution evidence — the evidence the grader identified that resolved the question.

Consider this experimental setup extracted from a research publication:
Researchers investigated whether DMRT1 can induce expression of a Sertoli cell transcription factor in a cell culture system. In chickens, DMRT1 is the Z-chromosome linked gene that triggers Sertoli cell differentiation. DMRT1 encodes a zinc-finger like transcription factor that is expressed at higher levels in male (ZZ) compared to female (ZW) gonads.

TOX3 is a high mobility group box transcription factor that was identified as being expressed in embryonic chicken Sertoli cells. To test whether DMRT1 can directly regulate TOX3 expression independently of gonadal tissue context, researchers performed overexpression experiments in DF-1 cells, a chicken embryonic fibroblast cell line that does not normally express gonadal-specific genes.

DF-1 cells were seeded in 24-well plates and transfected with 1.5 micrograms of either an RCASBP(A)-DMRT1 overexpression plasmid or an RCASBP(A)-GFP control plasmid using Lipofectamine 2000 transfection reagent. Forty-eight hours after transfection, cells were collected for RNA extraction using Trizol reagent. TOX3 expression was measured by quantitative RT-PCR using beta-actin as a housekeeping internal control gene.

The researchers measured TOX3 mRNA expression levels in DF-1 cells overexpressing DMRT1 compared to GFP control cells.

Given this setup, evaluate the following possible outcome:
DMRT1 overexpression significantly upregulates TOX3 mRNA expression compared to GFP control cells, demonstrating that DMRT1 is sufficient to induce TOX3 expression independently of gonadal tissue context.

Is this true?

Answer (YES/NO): YES